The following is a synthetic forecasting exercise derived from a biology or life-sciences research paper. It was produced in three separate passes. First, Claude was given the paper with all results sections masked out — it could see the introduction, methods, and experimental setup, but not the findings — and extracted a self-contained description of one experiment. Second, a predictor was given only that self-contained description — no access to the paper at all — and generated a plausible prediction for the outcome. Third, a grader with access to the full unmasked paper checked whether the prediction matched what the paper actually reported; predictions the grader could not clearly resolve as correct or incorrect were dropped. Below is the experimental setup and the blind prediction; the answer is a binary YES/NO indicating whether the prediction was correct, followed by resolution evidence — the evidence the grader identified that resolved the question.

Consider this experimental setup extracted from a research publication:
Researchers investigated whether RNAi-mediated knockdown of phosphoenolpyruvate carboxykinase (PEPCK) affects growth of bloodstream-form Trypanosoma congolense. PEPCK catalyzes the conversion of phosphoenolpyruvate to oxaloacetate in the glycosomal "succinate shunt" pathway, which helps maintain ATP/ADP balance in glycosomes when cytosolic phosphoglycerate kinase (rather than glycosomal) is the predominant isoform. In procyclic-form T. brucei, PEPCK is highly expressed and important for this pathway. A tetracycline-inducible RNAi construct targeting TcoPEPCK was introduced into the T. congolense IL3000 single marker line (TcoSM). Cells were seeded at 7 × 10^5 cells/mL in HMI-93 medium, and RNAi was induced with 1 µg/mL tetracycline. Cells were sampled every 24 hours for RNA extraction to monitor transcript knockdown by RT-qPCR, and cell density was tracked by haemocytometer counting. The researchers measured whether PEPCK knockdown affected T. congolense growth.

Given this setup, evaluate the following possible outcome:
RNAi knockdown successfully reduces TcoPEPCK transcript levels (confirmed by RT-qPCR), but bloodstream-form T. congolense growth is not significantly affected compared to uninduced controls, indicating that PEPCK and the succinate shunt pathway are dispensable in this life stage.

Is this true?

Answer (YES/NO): YES